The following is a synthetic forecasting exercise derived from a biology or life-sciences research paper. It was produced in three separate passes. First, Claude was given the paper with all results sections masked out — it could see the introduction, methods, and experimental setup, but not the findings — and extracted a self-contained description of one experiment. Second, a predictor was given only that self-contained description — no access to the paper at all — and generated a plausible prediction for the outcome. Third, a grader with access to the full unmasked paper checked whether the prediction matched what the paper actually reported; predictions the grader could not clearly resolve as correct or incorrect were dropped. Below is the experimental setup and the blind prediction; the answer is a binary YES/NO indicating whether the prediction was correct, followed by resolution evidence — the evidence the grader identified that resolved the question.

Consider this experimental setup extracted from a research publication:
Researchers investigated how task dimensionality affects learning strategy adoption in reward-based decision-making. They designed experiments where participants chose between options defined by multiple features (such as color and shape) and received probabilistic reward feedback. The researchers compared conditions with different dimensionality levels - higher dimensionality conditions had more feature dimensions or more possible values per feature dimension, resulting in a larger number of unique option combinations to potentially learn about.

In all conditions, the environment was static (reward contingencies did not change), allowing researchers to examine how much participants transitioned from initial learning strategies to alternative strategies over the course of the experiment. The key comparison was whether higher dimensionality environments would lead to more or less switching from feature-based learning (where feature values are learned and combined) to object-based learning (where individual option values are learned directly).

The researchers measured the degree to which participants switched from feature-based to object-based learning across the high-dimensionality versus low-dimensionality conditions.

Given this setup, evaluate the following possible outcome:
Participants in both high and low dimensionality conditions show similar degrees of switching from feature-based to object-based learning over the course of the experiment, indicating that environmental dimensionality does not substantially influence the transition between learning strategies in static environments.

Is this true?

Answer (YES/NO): NO